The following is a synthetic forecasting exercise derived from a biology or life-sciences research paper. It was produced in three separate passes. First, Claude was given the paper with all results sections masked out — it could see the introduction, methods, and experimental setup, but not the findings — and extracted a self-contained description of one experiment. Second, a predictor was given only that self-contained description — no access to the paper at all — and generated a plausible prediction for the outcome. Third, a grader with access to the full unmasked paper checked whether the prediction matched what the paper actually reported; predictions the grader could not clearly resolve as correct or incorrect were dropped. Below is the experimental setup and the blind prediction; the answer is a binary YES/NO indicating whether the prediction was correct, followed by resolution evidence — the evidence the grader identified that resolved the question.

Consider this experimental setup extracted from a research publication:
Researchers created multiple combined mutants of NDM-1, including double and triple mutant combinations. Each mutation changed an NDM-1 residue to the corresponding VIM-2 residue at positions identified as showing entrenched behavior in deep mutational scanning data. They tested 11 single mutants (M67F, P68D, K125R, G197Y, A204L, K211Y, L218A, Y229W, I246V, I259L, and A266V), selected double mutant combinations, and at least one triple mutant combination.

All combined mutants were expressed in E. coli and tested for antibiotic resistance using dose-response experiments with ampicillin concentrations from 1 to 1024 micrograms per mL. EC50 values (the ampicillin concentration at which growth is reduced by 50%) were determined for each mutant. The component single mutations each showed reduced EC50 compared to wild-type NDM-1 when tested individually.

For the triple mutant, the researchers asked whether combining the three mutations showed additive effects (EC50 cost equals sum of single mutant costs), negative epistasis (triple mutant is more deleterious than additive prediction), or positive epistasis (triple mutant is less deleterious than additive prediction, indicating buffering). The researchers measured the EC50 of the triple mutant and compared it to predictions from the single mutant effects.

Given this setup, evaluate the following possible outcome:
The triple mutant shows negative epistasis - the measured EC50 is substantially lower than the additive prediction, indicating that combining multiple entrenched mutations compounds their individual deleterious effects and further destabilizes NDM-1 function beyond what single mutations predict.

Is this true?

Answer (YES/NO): NO